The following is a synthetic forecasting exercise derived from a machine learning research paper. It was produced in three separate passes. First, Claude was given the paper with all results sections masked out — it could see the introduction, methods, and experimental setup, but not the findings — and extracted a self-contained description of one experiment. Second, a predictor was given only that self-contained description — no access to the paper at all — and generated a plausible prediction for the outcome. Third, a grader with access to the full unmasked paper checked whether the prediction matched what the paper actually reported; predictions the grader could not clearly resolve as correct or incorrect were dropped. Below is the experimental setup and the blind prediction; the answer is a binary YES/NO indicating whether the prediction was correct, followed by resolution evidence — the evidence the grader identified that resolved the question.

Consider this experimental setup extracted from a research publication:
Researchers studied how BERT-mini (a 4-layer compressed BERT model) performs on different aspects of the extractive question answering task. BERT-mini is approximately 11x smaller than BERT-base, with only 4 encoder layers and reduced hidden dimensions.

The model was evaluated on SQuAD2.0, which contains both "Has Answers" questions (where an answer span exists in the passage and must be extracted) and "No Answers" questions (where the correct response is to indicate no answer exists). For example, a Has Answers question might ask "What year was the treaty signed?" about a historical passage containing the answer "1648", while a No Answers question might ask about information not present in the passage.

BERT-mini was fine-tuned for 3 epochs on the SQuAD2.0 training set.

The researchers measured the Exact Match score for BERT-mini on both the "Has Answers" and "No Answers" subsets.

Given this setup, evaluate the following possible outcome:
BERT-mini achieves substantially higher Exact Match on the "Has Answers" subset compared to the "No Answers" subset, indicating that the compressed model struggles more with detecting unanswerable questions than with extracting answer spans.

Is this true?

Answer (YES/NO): NO